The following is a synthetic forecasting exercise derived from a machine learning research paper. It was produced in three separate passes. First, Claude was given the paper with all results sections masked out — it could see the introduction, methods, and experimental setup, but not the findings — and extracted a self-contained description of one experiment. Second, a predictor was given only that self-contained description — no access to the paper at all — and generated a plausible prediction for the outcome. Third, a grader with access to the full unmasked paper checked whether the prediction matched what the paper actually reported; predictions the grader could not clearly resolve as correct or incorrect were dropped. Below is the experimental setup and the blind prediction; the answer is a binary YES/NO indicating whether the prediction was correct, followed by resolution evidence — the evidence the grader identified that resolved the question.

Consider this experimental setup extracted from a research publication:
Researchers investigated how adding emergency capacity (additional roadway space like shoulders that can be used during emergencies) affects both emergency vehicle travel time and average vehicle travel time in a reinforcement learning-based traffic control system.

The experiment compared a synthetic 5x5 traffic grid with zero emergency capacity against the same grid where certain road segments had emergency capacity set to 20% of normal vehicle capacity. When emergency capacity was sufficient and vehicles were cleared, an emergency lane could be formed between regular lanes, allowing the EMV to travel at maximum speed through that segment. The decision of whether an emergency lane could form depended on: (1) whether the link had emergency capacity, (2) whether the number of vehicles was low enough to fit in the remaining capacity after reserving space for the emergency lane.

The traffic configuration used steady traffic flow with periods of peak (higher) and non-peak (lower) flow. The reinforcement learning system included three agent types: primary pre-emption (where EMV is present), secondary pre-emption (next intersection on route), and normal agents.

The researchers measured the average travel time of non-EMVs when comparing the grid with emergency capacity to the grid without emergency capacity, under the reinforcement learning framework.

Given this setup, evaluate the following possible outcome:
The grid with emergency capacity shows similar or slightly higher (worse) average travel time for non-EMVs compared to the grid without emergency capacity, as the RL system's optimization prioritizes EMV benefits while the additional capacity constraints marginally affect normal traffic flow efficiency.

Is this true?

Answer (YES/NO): YES